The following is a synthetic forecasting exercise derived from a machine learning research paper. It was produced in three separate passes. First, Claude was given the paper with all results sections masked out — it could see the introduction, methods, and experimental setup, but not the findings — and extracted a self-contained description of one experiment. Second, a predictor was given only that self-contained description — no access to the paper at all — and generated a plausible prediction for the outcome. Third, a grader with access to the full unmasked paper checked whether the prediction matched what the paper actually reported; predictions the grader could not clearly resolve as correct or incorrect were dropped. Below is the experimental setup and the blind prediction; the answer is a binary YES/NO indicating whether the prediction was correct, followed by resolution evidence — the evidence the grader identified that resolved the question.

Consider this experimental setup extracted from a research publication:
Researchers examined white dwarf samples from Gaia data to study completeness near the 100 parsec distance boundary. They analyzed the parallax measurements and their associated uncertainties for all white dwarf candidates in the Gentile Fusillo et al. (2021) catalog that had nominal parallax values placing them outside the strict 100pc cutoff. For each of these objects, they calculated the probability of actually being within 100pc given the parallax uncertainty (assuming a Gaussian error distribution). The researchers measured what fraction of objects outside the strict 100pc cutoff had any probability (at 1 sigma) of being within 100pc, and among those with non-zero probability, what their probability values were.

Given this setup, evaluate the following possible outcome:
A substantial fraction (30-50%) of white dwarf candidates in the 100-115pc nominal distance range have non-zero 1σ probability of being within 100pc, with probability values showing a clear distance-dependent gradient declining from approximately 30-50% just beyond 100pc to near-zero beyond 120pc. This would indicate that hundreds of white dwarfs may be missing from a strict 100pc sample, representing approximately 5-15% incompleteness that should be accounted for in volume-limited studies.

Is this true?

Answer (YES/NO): NO